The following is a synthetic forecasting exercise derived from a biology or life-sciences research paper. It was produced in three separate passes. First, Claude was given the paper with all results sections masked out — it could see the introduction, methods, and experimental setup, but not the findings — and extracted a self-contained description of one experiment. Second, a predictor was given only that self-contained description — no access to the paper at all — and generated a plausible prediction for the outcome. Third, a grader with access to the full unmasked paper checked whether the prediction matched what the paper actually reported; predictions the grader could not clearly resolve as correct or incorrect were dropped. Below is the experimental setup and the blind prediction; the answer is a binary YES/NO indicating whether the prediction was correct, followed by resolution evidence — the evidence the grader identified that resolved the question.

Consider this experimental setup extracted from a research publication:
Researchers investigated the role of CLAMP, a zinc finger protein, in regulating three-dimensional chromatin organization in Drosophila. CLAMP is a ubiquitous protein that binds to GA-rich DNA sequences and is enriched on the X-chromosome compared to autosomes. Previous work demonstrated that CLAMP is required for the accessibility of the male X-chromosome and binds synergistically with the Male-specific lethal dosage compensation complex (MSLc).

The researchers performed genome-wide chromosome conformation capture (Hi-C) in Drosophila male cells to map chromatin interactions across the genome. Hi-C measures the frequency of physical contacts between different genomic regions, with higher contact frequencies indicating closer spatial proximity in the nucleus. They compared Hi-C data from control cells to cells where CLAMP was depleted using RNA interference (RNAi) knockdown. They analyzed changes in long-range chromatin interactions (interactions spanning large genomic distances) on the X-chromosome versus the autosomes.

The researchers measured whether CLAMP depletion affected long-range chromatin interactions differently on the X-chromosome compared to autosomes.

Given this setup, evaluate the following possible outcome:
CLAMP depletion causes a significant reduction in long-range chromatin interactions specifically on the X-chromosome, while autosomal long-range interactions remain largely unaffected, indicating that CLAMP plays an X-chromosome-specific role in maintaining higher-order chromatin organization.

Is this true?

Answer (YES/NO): NO